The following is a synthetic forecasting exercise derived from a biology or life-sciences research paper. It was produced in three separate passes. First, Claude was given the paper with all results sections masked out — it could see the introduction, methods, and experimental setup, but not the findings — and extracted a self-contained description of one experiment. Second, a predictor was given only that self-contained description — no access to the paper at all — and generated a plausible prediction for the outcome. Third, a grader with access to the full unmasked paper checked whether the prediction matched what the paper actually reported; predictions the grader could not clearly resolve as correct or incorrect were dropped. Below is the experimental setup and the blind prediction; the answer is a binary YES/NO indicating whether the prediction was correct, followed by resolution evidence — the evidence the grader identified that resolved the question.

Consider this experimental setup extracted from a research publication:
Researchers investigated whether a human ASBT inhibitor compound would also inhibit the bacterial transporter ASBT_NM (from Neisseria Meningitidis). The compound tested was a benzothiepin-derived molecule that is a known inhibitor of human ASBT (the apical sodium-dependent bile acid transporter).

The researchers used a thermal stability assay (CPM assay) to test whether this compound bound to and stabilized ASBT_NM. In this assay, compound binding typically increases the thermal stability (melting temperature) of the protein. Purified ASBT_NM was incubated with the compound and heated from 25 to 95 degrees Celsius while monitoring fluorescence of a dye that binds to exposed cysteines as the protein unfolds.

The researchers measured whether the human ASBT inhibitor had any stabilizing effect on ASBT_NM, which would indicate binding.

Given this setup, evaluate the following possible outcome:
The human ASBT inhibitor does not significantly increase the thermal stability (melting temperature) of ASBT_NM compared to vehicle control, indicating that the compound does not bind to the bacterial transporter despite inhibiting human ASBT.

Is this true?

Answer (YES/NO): YES